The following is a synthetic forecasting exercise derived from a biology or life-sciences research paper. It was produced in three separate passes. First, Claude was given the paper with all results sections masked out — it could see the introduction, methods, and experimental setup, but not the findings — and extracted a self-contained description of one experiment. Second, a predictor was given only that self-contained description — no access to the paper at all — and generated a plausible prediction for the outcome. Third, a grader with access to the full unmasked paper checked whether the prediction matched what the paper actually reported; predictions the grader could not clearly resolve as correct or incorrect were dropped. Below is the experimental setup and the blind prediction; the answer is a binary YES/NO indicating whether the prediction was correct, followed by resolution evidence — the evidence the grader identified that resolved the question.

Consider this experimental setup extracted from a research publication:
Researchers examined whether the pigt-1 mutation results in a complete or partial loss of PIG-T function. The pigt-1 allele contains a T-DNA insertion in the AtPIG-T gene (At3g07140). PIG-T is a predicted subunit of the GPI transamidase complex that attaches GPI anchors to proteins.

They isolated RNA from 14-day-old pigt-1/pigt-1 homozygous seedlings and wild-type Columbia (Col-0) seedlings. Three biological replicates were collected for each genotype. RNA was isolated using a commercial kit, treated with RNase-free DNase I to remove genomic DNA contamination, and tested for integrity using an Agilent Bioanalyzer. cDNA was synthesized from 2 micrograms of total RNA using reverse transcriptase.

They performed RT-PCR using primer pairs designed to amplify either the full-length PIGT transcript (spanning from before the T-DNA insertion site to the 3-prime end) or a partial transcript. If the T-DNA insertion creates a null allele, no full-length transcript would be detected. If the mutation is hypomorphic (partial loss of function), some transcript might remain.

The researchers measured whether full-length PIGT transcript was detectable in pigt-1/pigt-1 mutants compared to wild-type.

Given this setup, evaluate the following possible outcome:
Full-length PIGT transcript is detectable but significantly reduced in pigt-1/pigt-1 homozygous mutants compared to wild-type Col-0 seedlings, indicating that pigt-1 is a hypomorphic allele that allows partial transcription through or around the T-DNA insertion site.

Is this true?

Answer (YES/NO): NO